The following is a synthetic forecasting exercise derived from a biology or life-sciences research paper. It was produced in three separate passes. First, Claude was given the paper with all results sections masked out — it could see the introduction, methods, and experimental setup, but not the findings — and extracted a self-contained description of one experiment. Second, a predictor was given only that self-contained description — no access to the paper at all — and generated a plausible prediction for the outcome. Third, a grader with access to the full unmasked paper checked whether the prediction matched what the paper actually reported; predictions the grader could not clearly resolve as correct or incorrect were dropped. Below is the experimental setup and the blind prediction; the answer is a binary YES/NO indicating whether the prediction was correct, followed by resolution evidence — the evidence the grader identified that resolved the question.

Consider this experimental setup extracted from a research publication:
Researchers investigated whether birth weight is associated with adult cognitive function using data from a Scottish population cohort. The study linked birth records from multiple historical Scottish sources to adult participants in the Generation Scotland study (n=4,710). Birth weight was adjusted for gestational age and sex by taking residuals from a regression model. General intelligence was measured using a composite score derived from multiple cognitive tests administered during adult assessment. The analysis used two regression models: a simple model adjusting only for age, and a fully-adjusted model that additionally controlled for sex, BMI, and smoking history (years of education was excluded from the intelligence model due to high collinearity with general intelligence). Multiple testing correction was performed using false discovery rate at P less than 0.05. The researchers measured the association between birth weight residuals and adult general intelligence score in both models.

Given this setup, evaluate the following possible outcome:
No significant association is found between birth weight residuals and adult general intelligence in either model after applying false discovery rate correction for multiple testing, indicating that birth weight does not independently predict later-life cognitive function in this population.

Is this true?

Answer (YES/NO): NO